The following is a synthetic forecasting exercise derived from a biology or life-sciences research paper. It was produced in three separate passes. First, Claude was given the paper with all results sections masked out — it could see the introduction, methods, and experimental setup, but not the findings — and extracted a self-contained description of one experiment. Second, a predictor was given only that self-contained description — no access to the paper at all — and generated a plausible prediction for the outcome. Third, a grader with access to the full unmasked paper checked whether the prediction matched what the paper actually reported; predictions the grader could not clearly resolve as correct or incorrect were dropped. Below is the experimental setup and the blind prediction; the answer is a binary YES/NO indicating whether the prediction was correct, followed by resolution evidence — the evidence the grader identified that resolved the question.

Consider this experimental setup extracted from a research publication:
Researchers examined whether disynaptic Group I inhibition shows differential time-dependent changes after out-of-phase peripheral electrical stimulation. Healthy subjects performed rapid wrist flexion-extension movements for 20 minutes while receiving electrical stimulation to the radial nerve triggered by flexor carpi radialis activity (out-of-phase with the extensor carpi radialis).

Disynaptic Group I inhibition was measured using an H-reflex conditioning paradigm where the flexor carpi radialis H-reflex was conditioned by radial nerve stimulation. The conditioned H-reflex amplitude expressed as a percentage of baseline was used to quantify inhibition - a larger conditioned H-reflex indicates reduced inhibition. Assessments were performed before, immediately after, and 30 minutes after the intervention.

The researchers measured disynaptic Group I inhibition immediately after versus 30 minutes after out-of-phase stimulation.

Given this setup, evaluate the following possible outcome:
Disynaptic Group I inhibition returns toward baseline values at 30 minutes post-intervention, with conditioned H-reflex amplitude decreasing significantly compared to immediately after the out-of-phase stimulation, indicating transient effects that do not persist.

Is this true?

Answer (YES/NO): NO